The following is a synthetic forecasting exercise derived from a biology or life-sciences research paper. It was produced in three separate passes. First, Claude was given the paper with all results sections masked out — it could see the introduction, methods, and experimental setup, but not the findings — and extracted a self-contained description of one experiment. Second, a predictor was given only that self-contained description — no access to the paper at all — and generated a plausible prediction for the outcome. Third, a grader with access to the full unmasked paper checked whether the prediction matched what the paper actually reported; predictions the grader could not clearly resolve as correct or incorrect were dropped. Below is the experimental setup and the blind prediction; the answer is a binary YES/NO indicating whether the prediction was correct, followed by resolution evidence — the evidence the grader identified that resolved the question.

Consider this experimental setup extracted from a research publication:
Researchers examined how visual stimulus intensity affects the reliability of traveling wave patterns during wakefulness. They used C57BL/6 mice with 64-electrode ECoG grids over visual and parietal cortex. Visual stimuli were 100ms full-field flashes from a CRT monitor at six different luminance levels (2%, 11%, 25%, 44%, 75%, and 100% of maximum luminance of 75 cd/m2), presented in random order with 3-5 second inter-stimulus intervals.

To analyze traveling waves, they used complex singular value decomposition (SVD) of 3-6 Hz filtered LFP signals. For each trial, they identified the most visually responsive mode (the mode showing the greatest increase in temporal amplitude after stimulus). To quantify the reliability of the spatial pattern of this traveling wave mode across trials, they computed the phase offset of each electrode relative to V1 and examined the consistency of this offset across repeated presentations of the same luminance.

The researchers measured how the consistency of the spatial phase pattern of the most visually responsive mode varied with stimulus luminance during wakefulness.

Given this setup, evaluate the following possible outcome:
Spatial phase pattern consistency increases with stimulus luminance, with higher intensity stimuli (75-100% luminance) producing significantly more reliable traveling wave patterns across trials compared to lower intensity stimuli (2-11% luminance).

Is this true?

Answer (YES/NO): NO